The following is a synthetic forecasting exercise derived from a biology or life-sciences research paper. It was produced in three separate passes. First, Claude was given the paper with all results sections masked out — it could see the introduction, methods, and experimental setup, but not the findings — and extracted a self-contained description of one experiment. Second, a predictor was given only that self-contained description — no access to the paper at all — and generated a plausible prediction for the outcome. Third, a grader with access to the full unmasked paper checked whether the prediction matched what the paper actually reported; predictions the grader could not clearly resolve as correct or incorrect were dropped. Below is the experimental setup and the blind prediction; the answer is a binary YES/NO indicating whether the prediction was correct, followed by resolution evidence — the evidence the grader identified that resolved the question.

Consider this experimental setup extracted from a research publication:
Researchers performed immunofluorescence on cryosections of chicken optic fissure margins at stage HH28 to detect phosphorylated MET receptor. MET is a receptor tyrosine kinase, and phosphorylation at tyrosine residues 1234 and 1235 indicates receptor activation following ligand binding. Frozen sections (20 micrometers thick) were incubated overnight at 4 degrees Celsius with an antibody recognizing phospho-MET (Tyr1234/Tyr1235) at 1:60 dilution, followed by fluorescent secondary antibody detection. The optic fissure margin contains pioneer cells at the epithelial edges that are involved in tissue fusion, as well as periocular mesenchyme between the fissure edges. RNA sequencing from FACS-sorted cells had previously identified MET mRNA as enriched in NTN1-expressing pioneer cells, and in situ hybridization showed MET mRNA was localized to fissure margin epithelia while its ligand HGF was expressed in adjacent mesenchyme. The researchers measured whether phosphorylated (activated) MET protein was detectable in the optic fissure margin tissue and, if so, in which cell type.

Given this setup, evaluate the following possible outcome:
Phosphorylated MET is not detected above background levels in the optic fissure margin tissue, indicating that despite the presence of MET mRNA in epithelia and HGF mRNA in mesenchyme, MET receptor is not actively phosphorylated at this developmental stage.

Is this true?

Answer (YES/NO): NO